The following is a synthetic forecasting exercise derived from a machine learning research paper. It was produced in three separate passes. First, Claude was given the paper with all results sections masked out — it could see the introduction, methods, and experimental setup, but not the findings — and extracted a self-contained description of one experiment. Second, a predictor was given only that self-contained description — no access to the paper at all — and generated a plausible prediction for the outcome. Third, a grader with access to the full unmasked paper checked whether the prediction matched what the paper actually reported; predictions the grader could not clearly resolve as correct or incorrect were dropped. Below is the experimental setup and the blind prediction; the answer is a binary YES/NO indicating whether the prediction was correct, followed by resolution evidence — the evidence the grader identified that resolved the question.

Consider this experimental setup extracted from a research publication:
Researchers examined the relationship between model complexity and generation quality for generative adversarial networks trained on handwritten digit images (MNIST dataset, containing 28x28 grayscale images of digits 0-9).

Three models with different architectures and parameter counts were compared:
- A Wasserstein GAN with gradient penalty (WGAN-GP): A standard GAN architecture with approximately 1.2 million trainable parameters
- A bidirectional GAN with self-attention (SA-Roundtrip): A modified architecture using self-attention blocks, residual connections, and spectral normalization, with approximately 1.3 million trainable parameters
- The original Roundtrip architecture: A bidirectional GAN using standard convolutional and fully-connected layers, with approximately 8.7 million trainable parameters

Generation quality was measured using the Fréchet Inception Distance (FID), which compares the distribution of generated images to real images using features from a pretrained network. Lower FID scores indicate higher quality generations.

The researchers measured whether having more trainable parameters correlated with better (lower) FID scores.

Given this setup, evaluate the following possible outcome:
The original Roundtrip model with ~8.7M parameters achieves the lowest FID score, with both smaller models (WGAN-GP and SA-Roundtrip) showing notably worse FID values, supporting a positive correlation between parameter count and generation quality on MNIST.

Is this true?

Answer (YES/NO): NO